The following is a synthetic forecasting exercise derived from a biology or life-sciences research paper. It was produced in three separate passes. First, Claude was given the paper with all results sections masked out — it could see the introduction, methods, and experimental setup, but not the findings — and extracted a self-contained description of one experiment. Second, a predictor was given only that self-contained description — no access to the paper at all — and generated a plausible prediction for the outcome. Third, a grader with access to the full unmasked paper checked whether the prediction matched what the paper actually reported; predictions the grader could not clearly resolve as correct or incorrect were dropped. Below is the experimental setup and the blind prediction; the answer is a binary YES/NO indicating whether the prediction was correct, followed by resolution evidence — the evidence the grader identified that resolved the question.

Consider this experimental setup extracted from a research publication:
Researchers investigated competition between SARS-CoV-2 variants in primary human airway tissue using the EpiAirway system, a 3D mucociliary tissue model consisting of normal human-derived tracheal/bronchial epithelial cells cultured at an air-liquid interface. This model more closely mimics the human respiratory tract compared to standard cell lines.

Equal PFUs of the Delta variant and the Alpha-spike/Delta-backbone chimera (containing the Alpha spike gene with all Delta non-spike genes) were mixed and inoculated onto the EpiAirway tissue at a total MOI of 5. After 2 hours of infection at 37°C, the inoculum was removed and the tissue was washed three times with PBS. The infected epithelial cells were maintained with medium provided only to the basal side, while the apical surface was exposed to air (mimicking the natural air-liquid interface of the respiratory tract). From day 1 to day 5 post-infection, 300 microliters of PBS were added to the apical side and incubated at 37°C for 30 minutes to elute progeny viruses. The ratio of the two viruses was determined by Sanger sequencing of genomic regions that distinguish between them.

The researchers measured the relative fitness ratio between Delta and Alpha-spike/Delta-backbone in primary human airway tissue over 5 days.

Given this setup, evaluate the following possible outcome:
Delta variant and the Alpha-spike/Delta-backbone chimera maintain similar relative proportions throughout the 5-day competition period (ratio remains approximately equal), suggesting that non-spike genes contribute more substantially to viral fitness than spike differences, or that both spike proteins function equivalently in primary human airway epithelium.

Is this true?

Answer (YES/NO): NO